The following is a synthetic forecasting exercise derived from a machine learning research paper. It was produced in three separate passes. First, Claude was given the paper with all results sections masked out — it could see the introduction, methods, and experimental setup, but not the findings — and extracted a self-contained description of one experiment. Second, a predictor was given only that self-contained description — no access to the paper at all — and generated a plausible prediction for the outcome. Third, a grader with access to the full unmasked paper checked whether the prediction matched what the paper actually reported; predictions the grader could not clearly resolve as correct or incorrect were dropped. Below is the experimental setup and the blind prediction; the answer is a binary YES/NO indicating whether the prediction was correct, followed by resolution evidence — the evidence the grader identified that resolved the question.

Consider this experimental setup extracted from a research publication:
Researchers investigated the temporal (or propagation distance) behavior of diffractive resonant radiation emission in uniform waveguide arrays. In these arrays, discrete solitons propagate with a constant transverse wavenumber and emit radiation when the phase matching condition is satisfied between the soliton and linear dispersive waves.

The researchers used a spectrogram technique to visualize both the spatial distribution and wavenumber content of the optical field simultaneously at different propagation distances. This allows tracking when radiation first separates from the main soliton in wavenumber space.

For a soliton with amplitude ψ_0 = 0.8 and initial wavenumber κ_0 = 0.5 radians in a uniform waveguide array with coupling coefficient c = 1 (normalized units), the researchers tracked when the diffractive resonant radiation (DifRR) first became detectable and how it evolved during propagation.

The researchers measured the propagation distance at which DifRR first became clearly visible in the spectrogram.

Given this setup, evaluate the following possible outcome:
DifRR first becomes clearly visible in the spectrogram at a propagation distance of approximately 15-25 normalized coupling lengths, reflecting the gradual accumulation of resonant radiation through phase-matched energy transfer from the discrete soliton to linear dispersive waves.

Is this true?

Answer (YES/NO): NO